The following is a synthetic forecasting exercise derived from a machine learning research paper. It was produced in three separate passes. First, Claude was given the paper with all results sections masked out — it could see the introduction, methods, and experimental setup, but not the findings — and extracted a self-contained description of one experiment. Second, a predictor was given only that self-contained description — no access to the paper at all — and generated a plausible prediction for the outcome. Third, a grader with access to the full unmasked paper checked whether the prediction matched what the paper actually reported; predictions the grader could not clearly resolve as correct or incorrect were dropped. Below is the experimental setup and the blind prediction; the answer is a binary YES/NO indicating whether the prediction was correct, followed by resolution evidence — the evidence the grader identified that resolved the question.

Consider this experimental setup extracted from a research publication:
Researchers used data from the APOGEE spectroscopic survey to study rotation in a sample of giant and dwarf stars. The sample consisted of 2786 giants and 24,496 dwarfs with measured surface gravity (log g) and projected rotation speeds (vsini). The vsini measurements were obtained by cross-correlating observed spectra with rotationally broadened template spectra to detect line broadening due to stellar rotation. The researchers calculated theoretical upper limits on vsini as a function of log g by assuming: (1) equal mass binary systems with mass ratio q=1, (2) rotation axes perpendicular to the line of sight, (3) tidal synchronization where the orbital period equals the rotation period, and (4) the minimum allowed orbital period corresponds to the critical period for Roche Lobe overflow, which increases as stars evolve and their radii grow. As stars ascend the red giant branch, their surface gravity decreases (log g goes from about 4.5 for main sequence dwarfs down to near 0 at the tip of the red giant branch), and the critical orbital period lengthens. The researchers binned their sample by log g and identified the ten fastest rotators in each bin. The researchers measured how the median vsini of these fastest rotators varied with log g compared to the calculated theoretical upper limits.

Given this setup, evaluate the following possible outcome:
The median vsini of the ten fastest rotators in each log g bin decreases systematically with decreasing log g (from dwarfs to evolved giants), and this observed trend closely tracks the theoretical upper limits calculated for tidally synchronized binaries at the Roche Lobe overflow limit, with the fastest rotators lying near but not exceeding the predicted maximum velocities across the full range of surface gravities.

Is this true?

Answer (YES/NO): YES